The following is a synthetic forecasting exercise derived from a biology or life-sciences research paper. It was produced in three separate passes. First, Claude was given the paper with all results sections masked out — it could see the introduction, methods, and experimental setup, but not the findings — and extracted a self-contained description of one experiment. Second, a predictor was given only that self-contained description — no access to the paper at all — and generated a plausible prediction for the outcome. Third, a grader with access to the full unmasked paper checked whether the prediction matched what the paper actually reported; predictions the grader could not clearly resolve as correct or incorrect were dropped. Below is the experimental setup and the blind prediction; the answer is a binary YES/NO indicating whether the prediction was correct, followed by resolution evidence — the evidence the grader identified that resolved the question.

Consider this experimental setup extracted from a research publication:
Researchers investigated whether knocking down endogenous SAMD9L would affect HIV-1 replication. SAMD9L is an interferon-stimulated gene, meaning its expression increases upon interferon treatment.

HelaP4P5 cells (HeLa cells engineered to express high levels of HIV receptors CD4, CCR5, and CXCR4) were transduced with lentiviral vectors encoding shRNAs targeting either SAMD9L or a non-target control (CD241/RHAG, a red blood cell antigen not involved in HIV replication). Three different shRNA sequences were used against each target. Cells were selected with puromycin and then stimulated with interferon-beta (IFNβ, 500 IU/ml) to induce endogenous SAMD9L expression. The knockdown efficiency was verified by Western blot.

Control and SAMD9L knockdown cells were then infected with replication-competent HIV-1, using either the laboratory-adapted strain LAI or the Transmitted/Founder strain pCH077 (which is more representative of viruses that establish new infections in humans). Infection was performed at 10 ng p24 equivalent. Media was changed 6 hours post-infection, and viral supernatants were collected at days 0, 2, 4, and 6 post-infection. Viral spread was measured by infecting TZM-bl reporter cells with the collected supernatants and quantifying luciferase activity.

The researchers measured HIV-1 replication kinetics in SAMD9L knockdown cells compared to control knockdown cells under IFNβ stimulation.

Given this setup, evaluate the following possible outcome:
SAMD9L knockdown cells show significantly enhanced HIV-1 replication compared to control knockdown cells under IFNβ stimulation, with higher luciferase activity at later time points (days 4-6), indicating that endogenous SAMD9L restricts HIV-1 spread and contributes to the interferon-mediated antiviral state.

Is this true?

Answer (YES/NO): YES